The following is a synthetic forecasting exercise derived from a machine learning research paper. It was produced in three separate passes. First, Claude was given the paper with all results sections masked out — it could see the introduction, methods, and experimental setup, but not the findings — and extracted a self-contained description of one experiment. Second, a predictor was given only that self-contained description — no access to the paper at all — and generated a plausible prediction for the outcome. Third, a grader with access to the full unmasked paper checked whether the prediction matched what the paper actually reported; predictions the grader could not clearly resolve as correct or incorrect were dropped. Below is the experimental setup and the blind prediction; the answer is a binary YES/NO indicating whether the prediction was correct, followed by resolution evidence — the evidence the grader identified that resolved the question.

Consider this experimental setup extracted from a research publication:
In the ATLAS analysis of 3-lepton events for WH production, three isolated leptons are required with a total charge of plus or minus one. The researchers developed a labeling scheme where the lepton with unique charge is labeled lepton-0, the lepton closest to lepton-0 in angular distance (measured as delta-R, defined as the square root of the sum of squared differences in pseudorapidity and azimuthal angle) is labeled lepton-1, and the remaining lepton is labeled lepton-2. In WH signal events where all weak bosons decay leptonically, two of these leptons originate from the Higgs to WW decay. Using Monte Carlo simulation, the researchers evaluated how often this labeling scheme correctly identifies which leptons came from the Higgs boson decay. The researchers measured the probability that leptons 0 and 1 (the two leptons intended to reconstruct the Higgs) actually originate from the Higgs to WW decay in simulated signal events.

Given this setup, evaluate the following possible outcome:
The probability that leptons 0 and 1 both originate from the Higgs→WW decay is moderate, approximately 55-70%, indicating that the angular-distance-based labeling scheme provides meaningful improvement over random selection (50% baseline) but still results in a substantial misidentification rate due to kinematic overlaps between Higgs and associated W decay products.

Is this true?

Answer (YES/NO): NO